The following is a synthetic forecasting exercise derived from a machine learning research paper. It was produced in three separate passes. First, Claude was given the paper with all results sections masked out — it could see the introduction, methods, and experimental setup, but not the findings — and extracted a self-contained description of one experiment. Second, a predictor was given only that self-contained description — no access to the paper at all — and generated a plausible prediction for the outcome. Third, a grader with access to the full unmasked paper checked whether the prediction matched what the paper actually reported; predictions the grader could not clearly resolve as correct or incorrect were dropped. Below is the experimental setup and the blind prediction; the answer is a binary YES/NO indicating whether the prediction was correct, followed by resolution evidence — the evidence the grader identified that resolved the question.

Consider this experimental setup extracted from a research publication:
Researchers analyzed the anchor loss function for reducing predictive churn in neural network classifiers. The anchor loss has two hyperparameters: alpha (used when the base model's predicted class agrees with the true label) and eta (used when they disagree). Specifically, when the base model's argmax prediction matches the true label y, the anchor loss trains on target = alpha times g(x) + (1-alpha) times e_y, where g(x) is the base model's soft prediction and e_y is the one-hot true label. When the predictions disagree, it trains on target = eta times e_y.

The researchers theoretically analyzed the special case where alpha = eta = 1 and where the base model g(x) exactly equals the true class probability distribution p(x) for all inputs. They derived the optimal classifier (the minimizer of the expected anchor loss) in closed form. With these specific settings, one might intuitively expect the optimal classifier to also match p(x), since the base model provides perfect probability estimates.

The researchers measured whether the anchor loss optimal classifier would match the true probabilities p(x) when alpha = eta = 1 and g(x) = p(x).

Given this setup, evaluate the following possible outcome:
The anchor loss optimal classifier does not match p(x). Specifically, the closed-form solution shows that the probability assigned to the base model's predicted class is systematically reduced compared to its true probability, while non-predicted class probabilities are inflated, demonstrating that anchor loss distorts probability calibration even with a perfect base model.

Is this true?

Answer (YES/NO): YES